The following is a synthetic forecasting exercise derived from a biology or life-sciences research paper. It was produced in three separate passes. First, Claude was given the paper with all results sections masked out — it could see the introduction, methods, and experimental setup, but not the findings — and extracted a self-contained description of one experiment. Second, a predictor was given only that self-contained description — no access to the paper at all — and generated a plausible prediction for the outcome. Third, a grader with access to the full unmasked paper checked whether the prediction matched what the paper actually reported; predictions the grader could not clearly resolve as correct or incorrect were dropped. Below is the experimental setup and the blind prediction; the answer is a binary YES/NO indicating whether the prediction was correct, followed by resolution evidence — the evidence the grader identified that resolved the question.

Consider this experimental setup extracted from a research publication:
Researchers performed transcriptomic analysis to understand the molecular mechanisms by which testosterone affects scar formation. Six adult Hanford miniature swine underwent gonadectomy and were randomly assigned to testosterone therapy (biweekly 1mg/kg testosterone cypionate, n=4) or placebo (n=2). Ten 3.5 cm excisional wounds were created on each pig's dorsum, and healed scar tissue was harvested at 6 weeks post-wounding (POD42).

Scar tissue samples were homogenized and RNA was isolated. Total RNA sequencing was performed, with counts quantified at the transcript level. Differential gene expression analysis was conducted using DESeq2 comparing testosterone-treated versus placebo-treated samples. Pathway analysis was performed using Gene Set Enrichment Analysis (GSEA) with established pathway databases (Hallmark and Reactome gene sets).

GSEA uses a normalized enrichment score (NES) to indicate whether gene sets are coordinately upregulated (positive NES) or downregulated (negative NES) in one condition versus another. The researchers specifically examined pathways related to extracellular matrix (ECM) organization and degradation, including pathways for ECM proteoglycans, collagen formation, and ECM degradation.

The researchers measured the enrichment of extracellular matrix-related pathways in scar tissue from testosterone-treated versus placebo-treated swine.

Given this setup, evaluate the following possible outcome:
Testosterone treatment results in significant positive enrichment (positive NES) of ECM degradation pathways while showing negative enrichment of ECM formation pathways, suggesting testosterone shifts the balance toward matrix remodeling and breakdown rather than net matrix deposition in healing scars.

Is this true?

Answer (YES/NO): NO